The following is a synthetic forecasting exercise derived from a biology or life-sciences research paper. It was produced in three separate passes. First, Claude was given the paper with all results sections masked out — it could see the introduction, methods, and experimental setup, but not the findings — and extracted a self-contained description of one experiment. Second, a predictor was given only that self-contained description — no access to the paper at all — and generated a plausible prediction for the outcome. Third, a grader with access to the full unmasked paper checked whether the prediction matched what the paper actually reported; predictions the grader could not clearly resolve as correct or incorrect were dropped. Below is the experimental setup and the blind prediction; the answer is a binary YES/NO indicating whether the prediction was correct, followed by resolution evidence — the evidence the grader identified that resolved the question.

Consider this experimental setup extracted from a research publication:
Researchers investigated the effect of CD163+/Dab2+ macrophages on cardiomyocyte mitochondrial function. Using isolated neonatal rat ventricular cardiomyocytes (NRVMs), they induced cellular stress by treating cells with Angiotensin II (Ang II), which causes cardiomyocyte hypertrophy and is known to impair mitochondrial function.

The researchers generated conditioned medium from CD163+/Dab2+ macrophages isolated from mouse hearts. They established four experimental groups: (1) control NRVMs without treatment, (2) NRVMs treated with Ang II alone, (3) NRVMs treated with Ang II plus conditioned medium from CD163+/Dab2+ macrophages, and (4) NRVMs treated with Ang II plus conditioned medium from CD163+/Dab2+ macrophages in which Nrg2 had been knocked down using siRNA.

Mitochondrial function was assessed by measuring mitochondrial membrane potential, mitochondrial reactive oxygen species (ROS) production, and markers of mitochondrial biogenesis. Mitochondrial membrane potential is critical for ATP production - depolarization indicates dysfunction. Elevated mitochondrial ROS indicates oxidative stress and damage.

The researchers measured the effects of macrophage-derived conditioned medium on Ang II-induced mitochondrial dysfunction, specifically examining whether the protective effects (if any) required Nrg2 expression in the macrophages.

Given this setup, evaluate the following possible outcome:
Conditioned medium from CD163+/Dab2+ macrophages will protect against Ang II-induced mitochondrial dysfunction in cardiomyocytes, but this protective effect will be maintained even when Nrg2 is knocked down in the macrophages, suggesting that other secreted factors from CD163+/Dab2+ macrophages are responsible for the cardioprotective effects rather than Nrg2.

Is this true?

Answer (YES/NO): NO